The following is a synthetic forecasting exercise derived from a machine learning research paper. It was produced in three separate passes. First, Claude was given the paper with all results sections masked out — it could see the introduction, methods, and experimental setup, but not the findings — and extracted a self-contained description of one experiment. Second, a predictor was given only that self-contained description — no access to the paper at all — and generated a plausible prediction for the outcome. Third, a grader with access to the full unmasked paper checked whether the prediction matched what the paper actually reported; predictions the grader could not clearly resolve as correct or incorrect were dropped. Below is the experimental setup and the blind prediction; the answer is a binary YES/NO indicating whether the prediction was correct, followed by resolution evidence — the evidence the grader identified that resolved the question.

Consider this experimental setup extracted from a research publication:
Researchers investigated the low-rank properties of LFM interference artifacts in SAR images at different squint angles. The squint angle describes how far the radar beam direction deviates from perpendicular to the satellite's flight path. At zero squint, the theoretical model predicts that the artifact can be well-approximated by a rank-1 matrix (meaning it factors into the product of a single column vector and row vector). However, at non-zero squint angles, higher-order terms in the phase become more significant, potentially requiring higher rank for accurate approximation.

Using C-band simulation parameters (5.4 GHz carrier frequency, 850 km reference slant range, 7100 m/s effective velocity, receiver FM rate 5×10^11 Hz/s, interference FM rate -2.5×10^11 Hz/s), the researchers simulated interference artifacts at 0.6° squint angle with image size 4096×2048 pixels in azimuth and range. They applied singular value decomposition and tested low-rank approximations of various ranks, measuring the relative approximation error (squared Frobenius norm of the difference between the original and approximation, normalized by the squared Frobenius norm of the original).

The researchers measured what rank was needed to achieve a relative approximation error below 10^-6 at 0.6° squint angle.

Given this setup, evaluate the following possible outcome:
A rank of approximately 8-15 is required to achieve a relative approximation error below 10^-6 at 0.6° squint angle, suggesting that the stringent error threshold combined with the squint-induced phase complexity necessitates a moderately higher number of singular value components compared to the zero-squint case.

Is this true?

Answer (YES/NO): NO